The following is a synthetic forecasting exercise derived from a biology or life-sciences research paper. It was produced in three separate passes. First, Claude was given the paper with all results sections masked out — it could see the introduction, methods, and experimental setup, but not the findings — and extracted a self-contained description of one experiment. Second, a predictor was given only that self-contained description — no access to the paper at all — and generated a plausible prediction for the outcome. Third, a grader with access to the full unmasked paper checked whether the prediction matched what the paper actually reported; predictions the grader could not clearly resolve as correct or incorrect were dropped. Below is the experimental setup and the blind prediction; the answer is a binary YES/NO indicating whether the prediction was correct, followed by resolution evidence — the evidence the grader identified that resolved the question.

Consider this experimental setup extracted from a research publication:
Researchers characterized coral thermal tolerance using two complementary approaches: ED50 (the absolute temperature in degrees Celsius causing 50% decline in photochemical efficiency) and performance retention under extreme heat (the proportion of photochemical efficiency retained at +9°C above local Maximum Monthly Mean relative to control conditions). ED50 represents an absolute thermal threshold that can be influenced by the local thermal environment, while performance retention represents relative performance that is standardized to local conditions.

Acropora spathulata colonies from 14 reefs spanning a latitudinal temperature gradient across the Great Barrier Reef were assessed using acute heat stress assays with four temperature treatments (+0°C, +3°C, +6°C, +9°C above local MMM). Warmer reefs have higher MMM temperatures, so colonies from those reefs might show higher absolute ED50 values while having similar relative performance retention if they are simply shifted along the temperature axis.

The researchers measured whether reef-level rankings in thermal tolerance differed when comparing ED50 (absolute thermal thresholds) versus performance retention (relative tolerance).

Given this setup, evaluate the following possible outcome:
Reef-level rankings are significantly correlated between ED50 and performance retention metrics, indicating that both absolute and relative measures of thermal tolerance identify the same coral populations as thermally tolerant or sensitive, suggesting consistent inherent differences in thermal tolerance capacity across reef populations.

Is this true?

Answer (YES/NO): NO